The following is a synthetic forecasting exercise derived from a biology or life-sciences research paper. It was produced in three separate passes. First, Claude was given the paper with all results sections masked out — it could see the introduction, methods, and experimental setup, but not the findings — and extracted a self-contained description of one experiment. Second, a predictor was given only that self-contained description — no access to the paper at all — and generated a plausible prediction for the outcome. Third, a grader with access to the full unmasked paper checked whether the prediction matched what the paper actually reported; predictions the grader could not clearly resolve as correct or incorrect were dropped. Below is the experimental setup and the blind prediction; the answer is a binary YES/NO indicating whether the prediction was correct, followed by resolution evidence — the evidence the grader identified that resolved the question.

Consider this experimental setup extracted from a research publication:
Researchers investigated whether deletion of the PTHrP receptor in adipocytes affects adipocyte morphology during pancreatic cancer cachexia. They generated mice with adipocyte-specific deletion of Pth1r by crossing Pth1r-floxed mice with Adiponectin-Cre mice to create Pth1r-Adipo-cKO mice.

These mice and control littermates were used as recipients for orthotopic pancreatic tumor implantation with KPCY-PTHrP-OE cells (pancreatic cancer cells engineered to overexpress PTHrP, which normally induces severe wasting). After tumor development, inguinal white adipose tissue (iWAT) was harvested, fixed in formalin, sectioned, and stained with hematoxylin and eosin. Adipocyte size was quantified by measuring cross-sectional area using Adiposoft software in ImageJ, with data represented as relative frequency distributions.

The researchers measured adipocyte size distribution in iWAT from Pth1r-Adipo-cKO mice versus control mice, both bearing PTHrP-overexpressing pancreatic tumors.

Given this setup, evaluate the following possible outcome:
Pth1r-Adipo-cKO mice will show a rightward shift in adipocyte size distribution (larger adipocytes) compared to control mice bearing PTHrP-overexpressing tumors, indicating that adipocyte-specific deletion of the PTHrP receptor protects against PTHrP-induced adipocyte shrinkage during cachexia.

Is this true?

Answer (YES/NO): YES